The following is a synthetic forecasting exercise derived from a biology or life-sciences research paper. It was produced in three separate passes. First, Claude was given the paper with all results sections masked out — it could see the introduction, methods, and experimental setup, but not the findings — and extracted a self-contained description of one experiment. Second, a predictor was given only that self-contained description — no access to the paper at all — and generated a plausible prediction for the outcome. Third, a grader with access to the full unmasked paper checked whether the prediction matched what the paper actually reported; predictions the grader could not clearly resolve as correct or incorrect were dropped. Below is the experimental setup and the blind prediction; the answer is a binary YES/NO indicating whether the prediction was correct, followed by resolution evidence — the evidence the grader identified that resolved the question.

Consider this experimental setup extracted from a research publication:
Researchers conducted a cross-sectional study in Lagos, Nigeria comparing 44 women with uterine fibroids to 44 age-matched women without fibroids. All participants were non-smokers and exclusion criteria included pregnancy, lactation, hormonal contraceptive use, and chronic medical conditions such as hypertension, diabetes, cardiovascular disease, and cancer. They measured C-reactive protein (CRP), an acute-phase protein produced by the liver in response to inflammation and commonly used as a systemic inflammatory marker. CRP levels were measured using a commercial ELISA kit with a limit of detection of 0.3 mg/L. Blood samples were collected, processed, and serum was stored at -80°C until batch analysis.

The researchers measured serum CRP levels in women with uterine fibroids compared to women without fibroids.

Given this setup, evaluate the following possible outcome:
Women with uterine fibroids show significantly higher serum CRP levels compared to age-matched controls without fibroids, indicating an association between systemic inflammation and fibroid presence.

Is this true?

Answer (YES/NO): NO